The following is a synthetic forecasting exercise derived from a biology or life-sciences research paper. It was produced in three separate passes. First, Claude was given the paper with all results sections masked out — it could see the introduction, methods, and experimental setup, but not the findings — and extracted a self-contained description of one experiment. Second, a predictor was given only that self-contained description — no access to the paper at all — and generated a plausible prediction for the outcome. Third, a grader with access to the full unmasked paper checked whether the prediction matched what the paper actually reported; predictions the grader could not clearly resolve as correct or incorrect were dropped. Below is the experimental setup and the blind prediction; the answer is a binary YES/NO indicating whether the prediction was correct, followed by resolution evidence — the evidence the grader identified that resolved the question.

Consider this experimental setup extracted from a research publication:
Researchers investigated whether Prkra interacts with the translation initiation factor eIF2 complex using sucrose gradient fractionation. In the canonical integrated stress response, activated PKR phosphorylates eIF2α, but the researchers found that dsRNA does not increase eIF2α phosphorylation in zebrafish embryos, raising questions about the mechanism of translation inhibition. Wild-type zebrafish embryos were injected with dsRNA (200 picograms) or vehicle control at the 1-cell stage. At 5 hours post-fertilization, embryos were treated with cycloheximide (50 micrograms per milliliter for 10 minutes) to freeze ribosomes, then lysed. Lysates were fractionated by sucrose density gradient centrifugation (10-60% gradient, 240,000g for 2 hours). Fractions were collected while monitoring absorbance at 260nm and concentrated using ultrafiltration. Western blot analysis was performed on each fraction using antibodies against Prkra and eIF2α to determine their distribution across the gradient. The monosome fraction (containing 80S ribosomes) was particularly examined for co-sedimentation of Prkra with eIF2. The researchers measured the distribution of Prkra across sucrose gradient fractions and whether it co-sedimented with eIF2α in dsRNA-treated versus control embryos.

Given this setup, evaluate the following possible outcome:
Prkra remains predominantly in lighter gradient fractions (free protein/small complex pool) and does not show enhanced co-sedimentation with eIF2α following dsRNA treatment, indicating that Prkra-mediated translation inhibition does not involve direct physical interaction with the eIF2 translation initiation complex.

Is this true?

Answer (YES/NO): NO